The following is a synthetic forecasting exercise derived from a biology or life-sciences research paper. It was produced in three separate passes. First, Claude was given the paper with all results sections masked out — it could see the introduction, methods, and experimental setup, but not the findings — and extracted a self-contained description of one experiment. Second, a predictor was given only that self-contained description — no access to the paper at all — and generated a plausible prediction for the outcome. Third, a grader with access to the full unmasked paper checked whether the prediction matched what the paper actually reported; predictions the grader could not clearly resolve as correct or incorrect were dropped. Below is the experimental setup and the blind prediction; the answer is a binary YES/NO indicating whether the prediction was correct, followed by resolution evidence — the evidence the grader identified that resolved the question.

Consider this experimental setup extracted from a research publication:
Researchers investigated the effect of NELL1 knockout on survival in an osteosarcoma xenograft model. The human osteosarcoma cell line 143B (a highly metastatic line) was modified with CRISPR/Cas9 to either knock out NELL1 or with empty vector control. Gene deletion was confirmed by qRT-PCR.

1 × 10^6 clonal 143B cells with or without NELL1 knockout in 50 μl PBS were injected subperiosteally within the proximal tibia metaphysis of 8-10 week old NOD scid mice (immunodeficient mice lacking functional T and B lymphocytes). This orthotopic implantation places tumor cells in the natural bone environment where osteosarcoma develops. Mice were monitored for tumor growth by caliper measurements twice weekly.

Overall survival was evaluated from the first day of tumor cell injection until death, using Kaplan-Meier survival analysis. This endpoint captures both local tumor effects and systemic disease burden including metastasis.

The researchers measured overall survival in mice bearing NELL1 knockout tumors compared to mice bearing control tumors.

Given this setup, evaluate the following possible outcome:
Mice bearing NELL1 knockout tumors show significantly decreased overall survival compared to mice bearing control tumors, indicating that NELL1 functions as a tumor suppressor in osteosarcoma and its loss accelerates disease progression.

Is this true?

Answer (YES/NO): NO